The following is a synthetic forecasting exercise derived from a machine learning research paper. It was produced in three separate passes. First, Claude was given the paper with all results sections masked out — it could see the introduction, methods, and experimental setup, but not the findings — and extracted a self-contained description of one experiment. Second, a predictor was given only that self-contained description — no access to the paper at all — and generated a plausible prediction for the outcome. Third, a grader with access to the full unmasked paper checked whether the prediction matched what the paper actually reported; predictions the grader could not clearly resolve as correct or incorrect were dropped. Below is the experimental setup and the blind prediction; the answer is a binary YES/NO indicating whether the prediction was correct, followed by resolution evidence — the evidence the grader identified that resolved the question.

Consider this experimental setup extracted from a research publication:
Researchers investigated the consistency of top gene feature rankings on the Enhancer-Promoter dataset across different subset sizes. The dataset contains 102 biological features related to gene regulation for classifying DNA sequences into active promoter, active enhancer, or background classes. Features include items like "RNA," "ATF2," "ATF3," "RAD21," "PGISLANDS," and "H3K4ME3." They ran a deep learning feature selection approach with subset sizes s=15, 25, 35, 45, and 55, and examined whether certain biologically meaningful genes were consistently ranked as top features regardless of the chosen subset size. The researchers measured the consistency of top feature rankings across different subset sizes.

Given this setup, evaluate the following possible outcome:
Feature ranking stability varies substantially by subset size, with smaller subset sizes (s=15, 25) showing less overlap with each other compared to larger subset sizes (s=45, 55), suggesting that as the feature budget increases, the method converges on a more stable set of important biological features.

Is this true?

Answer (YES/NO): NO